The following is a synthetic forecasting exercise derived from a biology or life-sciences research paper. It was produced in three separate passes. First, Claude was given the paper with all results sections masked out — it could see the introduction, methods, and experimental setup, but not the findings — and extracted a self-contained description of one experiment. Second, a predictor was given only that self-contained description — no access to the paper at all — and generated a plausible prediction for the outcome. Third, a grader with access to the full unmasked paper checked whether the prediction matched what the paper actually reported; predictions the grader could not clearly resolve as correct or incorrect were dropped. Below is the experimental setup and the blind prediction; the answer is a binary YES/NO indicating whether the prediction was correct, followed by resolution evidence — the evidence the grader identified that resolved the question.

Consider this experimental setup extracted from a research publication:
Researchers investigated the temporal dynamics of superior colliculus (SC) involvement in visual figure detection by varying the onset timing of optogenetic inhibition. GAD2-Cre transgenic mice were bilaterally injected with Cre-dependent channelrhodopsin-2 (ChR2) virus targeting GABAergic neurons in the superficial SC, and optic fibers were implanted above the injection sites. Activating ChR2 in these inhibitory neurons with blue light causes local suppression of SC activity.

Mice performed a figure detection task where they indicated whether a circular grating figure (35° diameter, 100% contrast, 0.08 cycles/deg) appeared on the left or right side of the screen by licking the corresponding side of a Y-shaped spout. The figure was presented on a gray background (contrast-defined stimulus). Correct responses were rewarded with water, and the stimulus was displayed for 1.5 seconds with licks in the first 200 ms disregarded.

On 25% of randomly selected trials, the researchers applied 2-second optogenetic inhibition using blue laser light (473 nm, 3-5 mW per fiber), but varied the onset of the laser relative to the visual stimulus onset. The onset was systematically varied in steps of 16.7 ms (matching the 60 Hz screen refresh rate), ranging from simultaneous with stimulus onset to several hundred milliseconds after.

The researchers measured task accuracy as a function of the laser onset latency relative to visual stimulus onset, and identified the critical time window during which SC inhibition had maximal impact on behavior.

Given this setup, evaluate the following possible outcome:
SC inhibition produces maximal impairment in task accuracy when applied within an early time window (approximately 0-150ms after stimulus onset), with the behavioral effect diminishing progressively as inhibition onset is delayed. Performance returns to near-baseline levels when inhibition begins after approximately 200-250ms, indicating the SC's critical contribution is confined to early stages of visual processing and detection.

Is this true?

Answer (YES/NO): NO